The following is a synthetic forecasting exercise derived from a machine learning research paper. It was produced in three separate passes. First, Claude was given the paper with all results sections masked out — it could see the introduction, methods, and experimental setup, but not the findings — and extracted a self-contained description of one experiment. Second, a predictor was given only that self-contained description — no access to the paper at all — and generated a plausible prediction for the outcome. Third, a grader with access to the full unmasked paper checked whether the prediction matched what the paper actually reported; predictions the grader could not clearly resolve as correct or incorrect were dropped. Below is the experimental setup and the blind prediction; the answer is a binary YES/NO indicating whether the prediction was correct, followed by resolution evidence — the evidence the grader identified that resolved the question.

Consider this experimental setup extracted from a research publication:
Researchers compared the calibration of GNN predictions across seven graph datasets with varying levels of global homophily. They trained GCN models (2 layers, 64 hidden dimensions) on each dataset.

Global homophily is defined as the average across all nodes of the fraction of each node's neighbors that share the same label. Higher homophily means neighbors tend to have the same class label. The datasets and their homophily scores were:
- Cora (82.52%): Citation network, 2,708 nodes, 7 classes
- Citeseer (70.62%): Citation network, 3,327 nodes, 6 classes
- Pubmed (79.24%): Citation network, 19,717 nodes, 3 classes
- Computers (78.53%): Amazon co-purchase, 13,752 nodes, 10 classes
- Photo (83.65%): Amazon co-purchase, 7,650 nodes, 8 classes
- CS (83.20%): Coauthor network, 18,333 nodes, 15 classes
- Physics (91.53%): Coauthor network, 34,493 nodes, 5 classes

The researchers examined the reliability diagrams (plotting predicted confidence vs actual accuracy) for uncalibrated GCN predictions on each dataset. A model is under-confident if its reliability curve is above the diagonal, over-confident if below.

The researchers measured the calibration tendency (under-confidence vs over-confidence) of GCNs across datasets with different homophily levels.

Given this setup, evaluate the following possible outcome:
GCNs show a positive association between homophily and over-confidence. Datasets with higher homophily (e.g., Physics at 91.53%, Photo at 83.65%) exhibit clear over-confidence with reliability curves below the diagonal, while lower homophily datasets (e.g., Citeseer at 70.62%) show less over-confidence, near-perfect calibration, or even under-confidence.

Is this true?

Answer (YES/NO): NO